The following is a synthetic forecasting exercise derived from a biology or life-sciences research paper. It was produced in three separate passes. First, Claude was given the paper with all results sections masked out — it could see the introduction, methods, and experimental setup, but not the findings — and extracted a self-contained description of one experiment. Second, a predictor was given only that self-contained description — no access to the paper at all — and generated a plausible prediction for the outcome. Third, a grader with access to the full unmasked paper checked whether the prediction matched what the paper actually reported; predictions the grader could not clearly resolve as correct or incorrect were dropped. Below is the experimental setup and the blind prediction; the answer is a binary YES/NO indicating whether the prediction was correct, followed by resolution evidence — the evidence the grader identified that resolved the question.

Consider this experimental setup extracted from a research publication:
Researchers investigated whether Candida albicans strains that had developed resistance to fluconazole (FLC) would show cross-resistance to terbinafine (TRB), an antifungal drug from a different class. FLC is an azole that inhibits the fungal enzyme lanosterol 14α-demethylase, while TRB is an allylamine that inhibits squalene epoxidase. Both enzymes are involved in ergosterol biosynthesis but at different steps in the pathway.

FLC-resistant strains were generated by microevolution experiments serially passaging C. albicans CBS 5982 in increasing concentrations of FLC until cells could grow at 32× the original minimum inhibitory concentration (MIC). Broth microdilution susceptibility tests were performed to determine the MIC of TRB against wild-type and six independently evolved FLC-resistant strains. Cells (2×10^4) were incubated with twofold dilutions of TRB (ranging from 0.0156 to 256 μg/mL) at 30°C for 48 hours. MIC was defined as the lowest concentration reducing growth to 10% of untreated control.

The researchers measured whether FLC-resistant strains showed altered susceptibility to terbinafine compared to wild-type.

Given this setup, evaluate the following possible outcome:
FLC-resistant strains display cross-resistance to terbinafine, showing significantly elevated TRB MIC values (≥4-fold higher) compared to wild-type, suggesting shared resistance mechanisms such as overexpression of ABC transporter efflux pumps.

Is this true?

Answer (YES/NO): NO